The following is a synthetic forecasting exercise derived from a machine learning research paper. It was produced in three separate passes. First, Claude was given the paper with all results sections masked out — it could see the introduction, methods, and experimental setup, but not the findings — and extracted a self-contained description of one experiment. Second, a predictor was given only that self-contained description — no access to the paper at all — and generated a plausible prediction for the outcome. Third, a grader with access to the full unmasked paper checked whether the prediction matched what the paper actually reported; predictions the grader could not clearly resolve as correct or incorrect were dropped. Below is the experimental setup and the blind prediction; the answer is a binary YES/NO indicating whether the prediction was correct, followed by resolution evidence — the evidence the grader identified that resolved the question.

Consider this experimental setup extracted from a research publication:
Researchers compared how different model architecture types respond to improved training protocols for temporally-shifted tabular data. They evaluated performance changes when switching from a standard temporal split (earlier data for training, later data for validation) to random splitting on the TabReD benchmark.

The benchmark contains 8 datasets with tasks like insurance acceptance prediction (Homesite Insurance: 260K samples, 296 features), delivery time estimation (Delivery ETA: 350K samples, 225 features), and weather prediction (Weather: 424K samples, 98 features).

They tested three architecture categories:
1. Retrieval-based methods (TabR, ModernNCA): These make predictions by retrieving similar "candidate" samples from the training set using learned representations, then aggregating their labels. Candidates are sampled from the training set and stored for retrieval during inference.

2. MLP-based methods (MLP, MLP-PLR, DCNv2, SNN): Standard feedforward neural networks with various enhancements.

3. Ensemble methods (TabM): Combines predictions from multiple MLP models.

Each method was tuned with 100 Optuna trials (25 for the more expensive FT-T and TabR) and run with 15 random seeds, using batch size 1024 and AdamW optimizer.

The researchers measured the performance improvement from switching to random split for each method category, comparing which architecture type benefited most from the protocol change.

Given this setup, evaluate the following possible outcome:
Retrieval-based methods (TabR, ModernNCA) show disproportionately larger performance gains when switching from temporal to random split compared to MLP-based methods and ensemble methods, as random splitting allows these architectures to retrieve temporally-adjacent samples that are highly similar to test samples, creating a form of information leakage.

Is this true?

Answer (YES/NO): NO